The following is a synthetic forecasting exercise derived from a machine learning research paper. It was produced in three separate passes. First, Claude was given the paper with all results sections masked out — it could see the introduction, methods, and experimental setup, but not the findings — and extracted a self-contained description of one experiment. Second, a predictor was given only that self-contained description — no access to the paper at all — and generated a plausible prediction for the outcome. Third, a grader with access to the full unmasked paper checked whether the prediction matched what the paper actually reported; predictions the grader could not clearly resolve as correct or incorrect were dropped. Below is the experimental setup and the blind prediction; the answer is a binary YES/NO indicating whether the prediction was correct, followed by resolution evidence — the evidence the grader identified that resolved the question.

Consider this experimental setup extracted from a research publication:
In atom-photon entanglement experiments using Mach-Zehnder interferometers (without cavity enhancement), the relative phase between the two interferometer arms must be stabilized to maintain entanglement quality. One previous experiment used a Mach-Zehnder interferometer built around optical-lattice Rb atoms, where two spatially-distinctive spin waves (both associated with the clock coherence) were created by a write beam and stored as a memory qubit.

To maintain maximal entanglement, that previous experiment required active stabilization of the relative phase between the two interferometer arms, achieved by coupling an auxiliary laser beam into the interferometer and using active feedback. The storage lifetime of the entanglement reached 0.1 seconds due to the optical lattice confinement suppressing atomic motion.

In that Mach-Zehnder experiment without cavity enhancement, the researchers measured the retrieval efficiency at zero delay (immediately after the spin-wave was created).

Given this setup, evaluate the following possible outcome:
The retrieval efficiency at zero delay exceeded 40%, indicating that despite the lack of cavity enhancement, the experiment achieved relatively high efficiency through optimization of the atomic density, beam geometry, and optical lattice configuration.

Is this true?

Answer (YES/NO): NO